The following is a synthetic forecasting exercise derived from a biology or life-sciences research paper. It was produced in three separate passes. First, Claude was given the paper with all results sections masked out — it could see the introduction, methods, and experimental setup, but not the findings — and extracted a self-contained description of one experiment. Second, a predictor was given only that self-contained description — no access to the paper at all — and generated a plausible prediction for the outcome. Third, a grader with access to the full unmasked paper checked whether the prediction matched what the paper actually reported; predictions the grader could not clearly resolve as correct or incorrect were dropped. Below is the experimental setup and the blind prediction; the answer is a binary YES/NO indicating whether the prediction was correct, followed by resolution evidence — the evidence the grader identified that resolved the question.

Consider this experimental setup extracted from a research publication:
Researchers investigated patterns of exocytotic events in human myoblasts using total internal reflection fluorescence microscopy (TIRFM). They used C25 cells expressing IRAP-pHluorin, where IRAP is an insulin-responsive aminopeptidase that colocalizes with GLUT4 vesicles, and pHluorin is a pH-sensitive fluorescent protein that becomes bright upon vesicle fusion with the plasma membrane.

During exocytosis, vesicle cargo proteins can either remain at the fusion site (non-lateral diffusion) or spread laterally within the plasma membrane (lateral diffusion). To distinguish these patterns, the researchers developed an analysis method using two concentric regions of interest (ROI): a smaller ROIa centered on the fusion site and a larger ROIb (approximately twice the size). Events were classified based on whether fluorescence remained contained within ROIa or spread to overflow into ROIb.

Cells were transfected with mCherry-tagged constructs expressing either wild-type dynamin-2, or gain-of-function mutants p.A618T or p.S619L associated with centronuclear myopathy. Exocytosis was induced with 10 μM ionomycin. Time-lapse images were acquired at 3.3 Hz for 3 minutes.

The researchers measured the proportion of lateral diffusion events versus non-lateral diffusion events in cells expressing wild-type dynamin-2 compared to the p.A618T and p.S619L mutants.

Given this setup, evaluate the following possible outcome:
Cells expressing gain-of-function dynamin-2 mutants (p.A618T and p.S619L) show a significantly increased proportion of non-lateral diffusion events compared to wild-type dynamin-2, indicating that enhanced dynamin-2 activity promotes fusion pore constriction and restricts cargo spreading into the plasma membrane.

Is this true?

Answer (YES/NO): NO